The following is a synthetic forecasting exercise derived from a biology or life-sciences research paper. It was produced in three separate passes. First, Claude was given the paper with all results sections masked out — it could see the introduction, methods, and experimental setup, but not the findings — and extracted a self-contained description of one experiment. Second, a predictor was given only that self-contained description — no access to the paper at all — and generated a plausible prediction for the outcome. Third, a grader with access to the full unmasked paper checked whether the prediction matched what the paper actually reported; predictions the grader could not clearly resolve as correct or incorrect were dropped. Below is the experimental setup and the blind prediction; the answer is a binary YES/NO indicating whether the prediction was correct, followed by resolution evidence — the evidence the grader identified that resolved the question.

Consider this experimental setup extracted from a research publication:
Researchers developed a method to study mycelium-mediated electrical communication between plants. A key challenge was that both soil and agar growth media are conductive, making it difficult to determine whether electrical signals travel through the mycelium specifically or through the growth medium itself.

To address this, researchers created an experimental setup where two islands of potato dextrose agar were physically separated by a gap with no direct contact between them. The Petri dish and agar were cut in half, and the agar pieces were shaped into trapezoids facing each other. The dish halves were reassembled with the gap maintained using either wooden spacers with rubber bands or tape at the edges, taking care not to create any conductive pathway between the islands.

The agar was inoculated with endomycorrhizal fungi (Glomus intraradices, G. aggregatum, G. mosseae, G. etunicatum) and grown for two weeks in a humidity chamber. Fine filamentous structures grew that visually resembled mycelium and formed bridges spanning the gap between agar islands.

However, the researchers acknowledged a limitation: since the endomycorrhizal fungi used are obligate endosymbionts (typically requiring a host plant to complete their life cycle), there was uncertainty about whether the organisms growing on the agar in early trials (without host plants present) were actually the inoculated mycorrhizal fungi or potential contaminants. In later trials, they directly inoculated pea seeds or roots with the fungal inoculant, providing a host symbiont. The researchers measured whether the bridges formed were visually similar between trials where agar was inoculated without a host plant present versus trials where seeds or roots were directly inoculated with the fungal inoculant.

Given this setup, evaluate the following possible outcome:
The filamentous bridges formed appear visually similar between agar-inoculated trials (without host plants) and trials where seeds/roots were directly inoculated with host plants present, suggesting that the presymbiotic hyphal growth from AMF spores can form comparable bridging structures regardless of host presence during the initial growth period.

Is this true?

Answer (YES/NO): YES